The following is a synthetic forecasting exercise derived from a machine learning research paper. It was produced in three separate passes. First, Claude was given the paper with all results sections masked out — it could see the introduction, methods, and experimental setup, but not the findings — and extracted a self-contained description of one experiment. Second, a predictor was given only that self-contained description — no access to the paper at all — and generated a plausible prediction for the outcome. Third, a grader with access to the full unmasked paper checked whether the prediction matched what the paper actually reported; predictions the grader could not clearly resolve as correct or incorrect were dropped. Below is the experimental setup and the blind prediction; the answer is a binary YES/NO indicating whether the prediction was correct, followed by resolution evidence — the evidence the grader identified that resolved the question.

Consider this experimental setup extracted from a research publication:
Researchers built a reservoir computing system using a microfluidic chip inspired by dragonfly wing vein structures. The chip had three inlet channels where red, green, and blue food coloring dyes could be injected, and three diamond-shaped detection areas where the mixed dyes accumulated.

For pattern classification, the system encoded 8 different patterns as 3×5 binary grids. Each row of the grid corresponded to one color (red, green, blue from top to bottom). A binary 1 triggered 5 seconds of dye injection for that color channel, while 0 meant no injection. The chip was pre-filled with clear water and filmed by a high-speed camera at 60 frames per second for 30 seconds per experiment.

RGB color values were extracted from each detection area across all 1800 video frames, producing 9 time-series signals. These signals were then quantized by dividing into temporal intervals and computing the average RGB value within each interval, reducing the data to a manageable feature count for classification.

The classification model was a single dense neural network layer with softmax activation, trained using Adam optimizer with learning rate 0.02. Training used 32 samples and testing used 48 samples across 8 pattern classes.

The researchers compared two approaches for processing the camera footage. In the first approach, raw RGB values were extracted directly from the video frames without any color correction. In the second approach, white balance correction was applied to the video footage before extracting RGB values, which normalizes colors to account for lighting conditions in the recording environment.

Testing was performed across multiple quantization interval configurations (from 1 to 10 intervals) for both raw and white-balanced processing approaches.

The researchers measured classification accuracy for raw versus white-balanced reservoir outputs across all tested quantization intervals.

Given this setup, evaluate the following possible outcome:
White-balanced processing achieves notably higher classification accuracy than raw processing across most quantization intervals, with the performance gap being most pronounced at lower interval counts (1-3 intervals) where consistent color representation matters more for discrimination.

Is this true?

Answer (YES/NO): NO